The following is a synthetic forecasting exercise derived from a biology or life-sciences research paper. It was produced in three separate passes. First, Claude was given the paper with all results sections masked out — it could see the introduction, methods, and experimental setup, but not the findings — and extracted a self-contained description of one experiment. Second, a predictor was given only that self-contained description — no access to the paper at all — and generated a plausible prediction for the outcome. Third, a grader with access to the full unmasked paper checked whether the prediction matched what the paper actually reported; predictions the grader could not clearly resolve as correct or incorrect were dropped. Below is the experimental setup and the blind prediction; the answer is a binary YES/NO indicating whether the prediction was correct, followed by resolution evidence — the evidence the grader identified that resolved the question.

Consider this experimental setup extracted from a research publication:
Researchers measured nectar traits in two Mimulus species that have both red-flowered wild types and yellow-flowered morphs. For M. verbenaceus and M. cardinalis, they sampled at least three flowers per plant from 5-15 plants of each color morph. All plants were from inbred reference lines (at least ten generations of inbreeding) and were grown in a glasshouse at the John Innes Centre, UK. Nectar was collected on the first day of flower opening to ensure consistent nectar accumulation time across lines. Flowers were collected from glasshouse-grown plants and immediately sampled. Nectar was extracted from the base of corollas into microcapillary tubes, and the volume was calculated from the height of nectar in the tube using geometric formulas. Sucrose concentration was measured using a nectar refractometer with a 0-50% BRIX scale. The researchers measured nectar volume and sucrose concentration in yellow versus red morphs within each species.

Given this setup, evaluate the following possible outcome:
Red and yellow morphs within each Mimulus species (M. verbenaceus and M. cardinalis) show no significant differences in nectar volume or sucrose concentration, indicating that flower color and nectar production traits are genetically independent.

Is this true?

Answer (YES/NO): NO